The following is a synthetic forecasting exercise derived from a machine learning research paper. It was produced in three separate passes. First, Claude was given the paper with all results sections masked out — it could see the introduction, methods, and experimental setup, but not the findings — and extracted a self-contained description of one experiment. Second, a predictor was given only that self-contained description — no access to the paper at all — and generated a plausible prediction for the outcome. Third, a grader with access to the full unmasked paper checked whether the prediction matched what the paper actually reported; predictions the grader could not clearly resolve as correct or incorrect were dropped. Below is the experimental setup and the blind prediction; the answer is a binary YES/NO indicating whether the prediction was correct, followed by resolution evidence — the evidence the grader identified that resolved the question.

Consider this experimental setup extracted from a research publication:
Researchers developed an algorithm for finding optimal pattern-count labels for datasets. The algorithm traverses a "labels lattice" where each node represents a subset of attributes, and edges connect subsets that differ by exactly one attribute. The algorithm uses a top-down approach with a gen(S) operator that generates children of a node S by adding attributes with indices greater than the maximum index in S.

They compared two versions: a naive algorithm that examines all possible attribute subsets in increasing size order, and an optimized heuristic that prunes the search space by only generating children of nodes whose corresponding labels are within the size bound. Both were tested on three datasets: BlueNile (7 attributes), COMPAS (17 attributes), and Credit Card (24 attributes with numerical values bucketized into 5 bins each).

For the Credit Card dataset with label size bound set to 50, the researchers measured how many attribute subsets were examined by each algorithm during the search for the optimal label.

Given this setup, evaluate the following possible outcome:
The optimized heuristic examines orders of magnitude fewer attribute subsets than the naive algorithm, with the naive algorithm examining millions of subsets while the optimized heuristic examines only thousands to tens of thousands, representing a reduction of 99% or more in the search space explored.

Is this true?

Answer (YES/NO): NO